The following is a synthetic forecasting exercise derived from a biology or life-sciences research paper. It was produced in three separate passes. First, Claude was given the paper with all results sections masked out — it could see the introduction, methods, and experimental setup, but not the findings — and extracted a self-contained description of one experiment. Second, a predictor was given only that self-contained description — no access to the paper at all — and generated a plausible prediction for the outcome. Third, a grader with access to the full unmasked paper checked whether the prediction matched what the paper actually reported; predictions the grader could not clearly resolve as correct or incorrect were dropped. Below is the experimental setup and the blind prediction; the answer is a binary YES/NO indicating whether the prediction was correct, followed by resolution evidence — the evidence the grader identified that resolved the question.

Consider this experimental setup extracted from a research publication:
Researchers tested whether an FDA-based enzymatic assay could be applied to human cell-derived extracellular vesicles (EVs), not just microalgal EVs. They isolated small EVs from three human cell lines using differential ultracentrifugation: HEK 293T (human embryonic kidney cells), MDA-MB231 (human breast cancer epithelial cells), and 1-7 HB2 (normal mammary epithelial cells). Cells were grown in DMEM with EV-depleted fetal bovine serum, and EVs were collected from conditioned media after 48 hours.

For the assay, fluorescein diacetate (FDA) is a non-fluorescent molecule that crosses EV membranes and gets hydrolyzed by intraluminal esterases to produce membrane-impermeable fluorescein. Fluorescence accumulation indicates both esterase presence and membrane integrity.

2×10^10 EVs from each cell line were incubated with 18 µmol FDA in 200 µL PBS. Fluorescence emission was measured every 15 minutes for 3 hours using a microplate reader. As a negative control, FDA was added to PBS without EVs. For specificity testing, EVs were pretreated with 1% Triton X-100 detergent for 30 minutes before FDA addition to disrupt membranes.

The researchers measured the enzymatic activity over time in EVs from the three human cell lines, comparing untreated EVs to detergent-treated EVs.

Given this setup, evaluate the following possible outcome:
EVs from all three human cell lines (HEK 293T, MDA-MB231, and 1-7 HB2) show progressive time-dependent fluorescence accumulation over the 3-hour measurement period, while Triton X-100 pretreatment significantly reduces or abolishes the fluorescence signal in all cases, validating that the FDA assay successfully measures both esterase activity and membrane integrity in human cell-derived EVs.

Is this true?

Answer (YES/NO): NO